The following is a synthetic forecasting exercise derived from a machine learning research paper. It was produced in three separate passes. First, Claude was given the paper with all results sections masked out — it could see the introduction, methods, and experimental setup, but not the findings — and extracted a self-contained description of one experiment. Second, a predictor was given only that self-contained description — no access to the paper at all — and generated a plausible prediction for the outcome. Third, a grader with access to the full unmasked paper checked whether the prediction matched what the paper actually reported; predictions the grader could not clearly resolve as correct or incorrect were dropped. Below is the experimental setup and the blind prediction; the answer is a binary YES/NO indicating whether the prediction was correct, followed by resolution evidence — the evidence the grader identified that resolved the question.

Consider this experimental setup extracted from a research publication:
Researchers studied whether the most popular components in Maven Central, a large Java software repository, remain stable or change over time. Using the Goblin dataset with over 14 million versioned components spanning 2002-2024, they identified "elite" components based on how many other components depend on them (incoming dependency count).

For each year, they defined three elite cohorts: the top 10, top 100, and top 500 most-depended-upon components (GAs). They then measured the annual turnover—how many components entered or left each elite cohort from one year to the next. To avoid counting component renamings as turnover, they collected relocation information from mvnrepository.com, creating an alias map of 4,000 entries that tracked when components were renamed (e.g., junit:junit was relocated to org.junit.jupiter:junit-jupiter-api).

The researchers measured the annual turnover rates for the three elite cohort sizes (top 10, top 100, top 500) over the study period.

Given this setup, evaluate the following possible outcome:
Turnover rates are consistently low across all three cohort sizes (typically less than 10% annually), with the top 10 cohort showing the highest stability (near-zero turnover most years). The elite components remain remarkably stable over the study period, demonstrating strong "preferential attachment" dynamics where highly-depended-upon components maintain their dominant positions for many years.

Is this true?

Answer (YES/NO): NO